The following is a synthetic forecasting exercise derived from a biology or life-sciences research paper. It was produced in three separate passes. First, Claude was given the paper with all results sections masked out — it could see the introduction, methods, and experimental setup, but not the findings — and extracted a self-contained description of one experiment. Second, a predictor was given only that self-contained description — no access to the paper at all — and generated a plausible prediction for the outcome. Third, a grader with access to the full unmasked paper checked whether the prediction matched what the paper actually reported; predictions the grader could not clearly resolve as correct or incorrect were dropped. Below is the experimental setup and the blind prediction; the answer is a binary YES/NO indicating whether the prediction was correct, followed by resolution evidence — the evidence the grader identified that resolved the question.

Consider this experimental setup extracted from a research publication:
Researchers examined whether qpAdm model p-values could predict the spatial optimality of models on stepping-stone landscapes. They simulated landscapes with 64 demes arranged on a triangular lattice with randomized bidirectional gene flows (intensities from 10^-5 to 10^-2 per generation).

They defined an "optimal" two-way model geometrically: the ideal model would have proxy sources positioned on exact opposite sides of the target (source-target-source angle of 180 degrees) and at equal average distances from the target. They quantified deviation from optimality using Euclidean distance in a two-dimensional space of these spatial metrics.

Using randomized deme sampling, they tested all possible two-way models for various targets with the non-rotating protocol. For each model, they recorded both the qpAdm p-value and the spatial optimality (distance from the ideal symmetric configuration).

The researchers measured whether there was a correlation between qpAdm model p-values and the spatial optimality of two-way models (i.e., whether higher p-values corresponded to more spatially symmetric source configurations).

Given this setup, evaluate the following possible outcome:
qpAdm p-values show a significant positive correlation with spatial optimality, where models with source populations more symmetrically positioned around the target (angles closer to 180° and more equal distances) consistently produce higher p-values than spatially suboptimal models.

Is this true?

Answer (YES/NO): NO